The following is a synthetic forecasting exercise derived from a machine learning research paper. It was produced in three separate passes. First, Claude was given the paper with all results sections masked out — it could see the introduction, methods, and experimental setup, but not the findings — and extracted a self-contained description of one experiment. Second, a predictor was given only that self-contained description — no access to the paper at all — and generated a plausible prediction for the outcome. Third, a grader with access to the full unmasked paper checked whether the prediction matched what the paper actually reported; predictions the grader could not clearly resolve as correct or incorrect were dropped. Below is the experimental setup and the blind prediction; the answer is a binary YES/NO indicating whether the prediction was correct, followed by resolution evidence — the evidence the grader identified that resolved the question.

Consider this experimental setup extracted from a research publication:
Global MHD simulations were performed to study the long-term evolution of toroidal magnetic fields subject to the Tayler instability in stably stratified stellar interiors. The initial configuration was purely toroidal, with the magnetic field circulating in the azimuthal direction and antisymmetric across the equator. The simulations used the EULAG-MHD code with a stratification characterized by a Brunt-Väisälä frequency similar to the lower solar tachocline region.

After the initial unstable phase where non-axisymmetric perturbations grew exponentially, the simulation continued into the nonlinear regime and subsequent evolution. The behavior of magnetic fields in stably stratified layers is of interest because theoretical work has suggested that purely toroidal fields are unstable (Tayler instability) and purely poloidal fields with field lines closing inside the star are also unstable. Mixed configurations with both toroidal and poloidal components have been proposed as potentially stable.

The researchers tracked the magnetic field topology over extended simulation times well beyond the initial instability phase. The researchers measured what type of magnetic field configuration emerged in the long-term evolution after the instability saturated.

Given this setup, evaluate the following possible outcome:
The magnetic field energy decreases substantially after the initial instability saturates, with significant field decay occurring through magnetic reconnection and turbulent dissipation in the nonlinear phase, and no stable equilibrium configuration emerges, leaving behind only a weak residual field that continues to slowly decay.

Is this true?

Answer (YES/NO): NO